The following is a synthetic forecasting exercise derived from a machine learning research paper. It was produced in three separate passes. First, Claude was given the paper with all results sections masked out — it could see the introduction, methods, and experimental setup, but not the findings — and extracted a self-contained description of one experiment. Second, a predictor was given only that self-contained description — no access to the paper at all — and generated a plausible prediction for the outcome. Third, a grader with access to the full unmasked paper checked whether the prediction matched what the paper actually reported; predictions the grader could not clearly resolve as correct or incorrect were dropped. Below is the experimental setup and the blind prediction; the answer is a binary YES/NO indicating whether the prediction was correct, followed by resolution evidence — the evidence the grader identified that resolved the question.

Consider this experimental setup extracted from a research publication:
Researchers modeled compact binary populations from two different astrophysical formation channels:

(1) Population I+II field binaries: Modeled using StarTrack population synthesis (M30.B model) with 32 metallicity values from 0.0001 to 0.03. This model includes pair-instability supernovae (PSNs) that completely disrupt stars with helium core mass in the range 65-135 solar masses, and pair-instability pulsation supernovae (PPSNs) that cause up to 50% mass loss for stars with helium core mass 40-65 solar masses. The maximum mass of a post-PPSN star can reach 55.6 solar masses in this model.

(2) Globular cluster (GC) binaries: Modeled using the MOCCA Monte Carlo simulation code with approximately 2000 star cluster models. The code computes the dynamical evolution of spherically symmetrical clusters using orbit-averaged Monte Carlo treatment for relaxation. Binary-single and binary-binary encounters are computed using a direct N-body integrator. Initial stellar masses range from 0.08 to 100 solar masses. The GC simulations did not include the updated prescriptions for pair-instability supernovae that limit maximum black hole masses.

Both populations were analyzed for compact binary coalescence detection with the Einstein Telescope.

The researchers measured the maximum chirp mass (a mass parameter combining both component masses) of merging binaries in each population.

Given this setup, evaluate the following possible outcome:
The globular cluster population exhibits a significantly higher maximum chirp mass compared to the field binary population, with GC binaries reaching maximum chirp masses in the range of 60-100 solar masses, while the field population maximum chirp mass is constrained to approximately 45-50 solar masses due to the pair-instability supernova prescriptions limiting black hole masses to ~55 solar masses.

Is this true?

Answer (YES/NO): NO